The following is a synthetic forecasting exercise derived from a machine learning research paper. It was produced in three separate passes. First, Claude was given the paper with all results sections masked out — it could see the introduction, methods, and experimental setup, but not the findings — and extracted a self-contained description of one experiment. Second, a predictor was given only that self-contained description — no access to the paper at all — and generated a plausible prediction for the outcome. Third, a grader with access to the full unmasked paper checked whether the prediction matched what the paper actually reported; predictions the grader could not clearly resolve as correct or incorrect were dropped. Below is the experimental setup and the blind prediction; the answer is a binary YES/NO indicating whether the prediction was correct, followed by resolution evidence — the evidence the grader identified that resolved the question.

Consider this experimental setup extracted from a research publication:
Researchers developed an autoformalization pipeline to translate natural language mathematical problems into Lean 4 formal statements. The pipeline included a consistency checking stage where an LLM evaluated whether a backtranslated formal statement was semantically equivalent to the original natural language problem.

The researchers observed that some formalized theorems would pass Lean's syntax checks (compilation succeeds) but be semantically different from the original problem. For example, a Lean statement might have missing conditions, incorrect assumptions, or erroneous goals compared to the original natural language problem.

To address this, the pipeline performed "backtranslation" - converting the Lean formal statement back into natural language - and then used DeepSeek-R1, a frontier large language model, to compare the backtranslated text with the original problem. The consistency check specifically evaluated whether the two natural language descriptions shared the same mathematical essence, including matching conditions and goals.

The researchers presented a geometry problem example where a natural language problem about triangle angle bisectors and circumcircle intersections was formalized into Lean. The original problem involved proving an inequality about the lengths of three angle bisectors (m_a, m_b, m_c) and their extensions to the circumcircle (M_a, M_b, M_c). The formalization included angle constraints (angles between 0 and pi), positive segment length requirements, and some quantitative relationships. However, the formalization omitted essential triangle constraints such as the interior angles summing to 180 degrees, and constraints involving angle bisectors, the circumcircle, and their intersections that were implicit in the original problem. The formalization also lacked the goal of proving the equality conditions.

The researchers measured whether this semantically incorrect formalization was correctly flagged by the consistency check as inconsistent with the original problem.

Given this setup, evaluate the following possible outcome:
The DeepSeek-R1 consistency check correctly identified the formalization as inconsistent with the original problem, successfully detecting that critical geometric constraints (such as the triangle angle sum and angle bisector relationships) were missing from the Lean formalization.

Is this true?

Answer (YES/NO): NO